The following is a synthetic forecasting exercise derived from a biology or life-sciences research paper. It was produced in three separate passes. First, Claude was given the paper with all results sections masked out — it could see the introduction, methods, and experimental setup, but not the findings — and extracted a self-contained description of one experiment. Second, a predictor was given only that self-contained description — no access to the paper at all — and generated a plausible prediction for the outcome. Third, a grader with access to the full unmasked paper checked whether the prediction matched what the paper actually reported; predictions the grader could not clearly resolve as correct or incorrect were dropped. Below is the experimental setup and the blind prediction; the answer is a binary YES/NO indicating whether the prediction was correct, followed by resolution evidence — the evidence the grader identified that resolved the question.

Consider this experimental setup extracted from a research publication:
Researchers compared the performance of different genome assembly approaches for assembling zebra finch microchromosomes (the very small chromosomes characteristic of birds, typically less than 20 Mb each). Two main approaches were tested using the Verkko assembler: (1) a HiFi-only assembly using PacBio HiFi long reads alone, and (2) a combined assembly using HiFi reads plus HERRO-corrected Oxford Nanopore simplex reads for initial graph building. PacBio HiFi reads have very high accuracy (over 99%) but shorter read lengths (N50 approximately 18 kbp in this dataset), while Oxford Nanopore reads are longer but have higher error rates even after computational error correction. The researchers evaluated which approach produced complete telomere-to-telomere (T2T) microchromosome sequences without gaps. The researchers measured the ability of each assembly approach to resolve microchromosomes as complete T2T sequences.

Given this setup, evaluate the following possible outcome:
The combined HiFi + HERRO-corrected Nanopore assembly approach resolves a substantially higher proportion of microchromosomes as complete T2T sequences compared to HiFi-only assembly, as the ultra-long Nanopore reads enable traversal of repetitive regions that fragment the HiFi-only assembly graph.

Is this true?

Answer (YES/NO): YES